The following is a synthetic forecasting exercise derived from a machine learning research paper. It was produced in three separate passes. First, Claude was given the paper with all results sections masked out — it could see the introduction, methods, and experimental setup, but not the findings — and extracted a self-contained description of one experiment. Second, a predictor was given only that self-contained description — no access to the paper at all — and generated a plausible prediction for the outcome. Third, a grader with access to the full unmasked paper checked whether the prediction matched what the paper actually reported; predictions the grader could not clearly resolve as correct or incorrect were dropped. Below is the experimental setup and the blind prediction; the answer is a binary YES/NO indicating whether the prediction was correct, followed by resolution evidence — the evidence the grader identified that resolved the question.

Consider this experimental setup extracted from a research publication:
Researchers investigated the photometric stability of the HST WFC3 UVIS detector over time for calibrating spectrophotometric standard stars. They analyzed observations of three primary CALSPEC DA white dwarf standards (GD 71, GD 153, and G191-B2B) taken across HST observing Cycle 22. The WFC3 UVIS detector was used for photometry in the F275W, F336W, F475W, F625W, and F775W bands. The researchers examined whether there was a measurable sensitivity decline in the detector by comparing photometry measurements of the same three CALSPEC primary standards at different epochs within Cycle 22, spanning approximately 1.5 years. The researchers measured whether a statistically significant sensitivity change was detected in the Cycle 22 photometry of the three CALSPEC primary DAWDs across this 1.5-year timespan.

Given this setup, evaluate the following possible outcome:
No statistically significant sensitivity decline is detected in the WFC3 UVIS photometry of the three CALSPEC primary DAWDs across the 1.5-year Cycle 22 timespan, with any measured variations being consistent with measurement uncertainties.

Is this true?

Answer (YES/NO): YES